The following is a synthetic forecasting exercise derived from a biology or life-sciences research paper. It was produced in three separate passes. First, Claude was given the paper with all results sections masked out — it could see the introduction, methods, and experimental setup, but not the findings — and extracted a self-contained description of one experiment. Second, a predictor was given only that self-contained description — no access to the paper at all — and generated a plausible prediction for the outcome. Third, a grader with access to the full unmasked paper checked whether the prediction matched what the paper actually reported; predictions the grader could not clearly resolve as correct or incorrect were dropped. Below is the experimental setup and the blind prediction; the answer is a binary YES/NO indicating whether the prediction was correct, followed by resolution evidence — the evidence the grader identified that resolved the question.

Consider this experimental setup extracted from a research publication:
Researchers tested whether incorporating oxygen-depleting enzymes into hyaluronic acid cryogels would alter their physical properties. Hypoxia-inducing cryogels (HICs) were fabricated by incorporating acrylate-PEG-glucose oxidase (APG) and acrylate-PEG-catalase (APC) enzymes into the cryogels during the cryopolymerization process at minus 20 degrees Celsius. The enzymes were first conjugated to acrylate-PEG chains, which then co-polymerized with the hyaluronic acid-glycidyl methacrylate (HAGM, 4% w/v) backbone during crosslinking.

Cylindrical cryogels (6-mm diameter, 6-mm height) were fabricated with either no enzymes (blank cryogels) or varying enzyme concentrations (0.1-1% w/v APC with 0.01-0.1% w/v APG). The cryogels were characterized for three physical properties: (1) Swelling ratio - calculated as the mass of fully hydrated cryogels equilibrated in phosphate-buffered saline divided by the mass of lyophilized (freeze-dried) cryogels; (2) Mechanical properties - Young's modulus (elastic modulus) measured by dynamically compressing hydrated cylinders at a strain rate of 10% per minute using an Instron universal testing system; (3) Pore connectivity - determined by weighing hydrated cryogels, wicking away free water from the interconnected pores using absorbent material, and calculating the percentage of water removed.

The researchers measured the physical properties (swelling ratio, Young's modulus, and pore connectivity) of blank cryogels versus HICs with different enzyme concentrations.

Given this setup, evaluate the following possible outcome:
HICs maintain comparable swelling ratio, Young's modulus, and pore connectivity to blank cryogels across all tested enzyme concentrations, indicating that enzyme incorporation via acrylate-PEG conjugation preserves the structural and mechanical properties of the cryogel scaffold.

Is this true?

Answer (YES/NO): NO